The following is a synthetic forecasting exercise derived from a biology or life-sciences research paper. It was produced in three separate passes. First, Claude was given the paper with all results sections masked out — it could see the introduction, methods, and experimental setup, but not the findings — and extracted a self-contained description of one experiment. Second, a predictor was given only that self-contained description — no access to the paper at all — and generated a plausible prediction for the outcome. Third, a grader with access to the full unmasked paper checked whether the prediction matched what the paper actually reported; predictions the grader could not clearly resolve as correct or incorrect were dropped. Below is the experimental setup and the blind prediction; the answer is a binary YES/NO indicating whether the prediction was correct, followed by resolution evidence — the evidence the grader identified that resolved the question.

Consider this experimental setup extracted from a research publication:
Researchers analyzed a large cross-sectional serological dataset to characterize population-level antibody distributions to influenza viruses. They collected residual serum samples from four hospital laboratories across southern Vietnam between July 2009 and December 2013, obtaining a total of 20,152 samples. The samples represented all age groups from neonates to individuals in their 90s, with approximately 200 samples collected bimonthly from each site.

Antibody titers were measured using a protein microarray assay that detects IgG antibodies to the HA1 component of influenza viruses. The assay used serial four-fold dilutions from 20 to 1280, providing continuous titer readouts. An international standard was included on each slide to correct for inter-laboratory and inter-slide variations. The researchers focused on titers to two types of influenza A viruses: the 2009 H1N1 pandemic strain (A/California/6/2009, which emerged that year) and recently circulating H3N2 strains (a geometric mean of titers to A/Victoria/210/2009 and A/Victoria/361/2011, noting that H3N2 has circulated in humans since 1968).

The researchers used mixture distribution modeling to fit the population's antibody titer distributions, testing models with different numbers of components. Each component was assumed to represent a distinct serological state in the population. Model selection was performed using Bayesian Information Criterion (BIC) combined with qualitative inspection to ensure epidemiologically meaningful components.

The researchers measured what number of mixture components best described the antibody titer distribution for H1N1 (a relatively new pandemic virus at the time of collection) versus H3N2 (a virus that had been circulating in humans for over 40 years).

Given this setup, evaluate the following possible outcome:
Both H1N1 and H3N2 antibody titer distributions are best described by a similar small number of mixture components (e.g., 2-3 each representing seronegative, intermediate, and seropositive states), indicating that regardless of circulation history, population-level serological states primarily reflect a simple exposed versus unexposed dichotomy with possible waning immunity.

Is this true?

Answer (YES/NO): NO